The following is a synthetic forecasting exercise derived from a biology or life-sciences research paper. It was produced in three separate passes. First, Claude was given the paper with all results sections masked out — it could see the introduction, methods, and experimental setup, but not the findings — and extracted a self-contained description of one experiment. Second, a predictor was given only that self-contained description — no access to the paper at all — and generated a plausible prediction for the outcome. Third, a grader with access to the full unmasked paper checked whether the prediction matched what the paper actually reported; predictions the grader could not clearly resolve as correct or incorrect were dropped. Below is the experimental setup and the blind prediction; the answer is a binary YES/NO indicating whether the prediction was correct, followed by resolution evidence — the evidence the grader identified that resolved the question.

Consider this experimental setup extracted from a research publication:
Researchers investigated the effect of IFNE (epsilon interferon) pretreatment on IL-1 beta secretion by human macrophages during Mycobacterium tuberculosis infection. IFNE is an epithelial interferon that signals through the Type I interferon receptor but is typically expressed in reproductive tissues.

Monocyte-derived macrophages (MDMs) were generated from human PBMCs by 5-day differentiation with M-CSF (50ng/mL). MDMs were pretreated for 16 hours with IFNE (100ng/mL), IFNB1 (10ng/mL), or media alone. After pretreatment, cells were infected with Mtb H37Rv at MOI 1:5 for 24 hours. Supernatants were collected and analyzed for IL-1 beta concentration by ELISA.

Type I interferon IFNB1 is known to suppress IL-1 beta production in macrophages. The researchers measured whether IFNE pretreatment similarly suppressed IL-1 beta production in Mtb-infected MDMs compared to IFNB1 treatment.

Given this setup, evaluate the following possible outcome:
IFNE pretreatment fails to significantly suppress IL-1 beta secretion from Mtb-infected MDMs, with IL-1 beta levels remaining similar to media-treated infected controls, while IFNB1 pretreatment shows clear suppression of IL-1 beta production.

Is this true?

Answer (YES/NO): YES